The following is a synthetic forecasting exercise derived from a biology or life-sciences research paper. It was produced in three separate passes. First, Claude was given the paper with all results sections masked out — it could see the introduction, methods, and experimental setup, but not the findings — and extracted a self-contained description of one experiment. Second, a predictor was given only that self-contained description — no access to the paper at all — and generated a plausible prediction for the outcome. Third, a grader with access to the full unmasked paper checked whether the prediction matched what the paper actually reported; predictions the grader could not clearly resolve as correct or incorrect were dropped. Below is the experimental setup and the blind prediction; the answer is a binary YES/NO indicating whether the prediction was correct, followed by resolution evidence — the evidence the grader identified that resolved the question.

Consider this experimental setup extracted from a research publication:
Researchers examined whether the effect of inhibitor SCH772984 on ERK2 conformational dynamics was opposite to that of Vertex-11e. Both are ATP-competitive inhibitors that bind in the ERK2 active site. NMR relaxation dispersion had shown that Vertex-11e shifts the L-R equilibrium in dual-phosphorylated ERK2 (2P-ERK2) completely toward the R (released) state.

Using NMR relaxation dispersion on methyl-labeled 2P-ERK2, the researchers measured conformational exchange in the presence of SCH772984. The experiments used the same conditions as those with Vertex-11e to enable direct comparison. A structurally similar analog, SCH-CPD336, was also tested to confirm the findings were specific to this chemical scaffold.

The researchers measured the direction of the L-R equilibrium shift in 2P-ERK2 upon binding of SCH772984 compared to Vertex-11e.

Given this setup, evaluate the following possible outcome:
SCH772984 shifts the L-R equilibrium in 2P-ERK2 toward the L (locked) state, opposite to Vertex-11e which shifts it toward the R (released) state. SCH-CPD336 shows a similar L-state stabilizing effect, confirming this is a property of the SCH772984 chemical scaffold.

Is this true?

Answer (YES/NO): YES